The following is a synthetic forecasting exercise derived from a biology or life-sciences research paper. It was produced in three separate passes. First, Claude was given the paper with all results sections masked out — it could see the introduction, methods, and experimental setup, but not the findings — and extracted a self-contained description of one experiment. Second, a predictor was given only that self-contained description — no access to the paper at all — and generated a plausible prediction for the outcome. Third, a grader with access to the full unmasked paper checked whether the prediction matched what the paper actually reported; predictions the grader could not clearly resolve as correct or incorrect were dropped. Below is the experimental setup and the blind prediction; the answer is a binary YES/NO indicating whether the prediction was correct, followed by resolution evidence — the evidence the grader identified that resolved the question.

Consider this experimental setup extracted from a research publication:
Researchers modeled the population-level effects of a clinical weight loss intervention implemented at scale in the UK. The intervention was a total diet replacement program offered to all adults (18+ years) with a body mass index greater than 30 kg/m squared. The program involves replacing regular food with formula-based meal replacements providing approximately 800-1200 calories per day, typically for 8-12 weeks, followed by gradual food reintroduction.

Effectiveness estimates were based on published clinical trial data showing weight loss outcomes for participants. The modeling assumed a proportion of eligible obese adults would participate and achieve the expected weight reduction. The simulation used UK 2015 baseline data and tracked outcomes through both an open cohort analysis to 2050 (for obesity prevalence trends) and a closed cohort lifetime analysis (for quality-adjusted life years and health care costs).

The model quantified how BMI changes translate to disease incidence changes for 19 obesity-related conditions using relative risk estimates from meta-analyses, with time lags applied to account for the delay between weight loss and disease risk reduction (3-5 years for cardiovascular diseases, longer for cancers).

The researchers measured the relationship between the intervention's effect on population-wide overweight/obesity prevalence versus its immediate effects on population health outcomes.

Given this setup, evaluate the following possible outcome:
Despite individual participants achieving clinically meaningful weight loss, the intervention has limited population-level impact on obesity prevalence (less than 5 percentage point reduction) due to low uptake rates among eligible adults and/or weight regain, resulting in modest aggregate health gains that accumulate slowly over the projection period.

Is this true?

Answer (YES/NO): NO